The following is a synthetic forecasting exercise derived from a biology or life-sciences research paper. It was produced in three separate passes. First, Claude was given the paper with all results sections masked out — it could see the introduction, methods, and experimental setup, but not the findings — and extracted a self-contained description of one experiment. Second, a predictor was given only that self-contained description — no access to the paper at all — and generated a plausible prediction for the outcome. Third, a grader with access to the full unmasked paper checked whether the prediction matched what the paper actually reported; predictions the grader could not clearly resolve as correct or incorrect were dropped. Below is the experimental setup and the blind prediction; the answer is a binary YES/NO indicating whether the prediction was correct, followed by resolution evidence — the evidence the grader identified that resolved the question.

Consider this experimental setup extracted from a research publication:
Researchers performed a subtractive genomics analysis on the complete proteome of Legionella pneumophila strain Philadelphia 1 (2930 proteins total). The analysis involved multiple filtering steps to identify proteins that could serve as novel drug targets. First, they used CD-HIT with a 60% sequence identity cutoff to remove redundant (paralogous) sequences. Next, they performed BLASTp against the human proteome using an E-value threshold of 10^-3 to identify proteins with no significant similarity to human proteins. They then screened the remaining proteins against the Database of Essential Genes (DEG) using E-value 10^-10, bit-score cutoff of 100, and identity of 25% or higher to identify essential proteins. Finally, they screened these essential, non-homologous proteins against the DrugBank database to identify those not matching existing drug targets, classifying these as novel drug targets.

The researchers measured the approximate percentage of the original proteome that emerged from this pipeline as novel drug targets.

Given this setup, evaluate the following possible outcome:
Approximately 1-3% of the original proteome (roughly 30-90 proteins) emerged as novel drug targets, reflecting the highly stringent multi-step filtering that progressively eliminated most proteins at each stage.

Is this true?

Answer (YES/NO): NO